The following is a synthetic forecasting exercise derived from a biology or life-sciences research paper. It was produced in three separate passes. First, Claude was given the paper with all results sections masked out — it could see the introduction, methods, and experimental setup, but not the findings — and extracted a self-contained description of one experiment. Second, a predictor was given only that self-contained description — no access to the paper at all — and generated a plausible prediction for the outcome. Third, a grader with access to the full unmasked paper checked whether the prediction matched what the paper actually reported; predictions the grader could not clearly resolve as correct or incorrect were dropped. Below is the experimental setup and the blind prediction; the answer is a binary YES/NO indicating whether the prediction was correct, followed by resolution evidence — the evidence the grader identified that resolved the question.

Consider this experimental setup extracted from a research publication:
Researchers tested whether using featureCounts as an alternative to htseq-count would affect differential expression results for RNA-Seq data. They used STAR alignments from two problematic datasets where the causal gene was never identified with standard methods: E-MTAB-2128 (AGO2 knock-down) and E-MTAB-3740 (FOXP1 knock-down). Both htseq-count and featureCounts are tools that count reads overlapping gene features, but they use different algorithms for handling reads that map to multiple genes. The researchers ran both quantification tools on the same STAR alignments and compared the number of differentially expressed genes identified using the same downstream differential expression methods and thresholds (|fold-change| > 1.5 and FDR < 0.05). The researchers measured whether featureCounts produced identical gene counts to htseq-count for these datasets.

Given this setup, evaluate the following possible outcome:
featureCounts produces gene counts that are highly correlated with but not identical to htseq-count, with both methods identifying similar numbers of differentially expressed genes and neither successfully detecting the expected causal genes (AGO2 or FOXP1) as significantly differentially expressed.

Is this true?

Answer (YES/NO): YES